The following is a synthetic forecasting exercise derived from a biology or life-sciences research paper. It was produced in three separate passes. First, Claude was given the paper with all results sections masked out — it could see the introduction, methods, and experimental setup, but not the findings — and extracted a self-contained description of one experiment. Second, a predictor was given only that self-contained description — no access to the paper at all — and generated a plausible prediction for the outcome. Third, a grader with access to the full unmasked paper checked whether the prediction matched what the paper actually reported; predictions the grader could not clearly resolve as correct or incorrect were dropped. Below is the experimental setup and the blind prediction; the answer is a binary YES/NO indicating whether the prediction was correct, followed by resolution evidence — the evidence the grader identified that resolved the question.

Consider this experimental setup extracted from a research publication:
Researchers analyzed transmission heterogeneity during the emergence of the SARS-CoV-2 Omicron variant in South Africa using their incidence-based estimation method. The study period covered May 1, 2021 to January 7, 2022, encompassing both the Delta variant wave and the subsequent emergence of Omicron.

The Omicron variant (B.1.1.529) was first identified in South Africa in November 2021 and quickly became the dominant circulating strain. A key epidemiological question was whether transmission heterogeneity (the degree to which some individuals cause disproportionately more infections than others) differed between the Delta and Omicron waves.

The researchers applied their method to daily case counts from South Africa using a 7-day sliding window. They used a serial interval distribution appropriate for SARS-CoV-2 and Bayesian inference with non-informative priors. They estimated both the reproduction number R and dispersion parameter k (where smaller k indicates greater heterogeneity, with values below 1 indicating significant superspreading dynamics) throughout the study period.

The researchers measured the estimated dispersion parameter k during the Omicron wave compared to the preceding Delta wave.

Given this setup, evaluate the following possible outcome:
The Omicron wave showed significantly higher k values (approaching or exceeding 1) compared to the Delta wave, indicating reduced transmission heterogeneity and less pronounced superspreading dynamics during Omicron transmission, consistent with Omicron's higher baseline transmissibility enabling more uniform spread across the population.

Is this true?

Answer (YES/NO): NO